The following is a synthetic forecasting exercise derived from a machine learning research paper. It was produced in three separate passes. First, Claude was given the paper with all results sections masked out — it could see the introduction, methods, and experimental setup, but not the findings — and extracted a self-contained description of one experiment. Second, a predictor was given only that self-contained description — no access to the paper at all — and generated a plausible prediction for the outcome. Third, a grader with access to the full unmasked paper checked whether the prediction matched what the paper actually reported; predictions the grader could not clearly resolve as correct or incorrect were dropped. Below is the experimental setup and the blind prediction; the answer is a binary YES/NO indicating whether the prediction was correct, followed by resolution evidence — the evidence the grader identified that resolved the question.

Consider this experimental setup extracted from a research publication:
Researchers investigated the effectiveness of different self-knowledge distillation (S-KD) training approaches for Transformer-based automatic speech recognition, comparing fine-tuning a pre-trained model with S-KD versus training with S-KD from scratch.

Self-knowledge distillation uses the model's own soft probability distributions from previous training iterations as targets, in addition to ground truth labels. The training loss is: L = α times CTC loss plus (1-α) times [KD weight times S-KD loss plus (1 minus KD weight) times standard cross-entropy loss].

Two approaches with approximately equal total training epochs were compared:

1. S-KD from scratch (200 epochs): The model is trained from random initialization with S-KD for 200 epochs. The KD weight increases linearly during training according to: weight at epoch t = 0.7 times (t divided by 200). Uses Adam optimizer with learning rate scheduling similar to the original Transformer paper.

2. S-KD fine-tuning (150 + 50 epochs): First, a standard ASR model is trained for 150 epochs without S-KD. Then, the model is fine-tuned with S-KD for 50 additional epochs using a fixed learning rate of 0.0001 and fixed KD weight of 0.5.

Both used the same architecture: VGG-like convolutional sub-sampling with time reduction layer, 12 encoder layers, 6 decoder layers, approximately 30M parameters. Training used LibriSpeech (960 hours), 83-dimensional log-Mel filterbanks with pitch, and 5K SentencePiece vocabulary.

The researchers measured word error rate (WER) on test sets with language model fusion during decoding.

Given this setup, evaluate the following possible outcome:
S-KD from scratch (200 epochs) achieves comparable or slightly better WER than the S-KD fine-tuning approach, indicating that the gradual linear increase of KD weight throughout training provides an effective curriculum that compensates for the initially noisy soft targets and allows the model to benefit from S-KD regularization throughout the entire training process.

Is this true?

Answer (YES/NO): NO